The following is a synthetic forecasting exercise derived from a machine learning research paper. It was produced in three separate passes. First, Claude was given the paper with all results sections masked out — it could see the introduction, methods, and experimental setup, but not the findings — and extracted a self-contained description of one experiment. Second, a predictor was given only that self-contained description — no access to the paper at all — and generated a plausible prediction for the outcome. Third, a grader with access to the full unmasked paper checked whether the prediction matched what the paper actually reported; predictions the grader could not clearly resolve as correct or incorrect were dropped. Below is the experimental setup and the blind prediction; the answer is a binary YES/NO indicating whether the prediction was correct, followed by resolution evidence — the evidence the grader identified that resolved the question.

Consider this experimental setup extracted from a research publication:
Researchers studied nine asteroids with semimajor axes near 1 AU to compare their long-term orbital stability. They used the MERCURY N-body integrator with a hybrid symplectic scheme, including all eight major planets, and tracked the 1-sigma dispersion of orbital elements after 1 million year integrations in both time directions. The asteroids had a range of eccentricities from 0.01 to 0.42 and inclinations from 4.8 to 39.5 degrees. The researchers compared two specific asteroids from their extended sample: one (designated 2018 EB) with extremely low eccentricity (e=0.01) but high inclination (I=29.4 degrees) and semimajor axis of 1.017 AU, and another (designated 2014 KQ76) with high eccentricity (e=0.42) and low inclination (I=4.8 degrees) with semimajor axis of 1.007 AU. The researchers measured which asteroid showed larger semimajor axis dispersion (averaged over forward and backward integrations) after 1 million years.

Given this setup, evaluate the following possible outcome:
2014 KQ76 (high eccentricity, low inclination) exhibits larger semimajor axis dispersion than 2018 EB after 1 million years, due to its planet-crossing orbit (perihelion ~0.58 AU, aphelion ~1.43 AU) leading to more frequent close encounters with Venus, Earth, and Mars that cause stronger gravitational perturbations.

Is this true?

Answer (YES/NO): YES